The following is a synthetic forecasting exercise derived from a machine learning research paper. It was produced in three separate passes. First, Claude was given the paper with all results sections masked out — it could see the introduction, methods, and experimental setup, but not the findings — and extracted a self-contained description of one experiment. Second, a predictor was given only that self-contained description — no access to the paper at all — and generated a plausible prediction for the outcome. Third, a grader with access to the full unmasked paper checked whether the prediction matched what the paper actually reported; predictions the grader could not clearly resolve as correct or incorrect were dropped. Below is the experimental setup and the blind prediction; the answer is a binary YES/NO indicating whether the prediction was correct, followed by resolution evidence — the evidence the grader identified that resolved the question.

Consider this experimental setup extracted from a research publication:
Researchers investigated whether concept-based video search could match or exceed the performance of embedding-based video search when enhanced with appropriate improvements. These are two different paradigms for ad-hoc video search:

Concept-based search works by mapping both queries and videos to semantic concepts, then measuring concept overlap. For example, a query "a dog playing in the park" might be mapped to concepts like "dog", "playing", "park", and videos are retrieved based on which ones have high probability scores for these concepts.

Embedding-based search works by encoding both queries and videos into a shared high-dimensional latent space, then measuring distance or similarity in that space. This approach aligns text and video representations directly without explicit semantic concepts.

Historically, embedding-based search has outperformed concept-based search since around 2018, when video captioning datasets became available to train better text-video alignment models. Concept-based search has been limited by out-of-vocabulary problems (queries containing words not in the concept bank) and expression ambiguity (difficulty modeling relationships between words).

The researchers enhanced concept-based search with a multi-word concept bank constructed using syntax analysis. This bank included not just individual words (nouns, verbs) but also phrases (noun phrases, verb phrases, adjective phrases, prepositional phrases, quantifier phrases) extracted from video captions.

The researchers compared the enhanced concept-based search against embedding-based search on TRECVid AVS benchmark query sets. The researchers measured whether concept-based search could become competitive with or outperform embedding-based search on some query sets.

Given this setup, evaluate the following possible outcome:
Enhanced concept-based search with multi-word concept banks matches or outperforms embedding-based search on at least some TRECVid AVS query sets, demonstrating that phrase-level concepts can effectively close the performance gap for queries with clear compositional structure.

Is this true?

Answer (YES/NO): YES